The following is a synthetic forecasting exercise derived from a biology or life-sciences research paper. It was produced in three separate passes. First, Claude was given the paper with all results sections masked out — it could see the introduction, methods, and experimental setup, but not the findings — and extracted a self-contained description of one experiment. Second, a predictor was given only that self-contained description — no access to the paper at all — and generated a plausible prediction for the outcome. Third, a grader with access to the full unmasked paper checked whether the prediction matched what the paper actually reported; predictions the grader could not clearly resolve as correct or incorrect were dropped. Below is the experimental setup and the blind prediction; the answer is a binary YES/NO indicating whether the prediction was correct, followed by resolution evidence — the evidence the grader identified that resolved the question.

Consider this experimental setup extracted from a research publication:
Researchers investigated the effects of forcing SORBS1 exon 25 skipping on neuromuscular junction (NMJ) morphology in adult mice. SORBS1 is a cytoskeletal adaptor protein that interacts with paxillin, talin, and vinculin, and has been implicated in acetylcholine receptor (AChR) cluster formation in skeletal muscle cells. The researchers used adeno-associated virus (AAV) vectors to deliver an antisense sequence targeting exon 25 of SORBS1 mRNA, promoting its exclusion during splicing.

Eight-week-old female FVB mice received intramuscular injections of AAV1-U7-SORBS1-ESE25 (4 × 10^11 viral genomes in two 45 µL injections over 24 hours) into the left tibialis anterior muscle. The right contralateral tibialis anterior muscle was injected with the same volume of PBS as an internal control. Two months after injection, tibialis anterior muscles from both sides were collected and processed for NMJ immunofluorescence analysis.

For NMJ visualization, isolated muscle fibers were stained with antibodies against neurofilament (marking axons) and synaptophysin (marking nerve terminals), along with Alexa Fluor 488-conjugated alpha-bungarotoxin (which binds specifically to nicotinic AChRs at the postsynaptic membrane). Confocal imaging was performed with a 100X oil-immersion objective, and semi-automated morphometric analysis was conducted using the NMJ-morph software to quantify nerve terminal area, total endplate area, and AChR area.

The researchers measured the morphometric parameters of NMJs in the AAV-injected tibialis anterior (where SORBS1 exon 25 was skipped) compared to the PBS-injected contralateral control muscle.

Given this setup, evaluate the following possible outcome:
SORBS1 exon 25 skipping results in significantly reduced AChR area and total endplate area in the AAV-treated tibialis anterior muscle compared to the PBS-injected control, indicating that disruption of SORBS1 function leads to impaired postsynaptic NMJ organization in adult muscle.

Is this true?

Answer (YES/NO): NO